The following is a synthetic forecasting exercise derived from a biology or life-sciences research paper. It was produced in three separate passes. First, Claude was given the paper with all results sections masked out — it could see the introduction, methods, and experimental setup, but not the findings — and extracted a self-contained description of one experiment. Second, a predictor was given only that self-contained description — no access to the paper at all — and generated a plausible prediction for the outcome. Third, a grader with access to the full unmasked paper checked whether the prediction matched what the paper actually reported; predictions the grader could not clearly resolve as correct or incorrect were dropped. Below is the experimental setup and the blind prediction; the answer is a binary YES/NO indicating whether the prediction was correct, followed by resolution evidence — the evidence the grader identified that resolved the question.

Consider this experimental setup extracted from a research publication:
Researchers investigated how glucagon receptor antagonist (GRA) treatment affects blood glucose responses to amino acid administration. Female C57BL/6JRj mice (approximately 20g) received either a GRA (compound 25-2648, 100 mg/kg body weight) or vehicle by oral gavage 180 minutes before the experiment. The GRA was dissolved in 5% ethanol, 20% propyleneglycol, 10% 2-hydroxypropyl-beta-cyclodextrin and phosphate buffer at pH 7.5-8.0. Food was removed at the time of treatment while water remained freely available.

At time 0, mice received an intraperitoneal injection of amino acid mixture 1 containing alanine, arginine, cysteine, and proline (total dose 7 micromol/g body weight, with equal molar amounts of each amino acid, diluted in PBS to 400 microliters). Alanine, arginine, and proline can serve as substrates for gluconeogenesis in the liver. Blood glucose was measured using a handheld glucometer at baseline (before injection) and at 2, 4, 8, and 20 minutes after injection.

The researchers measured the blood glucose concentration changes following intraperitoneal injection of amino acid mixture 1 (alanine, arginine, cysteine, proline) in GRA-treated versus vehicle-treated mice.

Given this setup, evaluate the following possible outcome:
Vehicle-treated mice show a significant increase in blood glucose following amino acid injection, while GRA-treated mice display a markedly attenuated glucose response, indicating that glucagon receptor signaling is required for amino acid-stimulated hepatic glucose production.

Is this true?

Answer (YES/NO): YES